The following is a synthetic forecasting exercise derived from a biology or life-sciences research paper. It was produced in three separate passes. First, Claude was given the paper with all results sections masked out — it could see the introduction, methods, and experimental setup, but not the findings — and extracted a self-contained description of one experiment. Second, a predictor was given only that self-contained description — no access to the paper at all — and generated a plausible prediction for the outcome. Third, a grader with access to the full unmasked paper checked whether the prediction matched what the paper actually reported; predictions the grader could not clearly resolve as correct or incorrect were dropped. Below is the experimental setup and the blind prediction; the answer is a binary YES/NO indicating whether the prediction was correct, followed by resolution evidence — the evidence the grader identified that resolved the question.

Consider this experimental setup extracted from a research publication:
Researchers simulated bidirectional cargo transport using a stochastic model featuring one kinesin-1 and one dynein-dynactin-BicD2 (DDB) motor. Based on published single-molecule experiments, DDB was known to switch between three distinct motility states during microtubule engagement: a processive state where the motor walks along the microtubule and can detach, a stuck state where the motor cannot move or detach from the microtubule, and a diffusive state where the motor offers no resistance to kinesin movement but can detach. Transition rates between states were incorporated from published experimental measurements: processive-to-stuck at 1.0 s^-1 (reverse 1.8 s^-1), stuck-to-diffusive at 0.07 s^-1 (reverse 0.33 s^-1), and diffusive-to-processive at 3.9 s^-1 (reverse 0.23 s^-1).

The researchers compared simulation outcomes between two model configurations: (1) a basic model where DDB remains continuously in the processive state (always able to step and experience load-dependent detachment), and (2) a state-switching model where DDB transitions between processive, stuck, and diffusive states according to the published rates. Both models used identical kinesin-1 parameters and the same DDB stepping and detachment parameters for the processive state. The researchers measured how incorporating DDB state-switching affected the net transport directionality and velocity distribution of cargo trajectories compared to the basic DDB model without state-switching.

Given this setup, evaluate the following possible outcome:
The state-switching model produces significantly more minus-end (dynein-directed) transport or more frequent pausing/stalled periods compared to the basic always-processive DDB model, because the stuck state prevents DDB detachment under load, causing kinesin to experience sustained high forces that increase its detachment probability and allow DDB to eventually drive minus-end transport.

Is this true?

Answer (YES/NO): NO